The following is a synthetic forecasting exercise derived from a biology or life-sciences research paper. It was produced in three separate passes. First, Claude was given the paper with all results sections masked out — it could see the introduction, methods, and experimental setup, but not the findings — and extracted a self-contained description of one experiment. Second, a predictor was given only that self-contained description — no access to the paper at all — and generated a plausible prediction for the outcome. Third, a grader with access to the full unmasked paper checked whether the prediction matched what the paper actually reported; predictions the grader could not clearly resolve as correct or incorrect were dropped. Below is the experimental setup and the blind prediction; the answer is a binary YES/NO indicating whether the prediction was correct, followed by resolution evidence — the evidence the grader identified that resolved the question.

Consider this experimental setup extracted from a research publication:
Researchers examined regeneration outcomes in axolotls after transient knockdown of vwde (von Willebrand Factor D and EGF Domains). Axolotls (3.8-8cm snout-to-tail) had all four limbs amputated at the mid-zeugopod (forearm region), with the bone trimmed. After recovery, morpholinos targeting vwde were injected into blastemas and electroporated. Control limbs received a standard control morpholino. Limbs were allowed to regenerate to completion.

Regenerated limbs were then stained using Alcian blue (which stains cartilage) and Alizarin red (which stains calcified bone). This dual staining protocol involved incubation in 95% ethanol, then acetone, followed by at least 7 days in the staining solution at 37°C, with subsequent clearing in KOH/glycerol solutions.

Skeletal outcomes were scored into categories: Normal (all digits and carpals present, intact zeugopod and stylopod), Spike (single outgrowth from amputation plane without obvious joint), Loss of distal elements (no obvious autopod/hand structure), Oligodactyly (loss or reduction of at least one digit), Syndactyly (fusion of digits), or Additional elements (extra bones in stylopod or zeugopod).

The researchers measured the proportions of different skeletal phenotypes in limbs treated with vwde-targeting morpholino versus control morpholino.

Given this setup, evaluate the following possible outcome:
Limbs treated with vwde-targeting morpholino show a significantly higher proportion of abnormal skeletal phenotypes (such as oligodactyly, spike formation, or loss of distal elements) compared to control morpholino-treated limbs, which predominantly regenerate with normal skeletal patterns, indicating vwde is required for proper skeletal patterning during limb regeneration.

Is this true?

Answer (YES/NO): YES